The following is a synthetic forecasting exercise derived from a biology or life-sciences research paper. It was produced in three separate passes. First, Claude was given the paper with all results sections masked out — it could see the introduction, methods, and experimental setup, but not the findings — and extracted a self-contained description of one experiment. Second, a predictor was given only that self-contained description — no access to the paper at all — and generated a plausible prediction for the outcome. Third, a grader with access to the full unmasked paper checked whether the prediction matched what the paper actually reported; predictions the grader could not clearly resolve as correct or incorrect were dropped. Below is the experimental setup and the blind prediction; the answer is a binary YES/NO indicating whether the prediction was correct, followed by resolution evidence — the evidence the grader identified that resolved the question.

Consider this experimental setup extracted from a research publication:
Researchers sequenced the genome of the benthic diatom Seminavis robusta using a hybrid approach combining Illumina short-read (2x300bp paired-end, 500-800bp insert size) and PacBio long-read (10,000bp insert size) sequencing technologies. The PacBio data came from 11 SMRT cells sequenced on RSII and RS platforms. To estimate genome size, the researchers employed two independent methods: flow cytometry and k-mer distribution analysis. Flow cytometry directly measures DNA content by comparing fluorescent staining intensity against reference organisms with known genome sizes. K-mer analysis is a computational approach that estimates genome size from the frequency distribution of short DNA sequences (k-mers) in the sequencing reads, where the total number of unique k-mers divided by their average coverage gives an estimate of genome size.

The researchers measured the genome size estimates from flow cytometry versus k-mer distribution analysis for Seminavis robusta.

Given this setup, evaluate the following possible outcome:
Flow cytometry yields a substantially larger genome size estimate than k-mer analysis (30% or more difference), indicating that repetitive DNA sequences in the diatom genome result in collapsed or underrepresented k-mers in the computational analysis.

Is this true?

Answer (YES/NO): YES